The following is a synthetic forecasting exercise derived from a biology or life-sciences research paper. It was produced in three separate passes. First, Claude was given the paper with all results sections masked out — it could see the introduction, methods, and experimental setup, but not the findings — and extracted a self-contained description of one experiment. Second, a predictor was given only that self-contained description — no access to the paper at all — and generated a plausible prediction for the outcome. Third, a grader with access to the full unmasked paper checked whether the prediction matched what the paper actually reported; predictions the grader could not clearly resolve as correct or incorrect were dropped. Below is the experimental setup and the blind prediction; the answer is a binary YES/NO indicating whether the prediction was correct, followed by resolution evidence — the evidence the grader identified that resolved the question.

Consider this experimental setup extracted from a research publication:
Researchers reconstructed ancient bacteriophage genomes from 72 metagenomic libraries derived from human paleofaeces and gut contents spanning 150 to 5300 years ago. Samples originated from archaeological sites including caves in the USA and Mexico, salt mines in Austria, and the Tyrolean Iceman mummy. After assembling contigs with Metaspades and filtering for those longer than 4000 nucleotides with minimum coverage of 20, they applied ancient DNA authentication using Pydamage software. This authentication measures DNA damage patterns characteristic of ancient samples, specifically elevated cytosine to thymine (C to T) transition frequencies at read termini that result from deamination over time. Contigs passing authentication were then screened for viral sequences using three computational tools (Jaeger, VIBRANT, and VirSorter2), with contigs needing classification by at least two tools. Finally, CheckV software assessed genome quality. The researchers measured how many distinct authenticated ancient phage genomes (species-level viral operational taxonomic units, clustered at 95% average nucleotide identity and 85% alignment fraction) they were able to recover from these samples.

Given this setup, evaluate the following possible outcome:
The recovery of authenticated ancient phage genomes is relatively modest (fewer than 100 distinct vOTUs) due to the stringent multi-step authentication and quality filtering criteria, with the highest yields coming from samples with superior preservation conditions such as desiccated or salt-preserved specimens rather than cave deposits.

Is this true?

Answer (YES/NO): NO